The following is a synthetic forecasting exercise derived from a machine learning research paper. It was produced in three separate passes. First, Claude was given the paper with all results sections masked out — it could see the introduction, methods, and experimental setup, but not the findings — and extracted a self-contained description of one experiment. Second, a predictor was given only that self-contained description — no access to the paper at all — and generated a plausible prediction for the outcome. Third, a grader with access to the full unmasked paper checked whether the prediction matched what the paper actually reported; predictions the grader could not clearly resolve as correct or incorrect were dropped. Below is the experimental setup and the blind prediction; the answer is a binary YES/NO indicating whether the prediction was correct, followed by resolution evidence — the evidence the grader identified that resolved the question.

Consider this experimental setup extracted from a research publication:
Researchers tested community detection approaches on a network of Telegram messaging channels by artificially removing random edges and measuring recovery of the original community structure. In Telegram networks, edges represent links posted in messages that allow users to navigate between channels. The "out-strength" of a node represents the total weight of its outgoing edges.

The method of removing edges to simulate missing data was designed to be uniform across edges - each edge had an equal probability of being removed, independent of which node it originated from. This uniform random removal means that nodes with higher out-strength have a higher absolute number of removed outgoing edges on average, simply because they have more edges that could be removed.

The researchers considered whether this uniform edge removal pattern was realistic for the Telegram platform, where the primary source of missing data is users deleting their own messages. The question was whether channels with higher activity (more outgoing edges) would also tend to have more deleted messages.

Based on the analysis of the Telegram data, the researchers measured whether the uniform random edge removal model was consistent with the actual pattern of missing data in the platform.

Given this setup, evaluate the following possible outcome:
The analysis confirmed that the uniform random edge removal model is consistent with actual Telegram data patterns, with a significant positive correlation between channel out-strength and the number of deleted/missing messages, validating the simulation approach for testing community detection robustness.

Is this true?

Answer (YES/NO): YES